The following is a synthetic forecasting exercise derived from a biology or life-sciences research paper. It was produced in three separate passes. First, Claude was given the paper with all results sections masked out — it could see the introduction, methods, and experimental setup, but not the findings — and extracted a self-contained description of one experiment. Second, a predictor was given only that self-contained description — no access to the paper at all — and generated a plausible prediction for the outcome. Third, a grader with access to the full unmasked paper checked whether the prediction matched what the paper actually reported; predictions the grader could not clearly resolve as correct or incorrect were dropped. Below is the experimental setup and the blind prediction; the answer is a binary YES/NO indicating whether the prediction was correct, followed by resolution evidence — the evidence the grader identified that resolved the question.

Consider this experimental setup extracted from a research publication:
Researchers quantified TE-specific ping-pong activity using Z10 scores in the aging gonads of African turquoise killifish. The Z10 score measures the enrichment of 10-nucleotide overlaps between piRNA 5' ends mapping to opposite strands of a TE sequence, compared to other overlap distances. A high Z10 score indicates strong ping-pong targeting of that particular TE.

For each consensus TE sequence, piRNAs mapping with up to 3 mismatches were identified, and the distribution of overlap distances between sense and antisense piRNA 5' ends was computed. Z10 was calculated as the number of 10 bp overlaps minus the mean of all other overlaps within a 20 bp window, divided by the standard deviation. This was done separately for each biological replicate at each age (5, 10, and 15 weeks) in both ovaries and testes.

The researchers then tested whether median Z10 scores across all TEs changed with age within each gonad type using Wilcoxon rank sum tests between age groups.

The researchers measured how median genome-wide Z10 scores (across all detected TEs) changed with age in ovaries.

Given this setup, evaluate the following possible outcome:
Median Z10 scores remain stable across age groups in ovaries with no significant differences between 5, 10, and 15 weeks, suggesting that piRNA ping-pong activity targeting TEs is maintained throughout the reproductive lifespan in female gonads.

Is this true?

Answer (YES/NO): NO